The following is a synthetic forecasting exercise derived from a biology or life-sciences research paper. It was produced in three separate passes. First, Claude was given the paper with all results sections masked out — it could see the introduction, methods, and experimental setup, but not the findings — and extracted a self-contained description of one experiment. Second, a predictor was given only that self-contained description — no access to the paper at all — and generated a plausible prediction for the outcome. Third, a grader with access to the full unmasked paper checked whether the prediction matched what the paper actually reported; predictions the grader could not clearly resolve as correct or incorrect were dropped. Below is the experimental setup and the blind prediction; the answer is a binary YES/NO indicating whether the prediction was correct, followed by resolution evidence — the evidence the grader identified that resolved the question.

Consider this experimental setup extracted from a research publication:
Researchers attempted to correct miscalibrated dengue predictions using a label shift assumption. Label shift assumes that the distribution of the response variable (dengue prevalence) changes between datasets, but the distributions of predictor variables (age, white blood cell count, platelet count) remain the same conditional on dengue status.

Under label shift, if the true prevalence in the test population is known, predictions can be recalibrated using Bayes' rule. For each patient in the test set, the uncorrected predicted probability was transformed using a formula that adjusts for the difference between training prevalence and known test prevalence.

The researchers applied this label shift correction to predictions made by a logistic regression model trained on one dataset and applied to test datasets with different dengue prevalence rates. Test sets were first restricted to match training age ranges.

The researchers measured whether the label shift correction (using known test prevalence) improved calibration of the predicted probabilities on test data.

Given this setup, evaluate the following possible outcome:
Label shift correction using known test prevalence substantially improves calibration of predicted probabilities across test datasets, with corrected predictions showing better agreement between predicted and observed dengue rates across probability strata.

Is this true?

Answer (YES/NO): YES